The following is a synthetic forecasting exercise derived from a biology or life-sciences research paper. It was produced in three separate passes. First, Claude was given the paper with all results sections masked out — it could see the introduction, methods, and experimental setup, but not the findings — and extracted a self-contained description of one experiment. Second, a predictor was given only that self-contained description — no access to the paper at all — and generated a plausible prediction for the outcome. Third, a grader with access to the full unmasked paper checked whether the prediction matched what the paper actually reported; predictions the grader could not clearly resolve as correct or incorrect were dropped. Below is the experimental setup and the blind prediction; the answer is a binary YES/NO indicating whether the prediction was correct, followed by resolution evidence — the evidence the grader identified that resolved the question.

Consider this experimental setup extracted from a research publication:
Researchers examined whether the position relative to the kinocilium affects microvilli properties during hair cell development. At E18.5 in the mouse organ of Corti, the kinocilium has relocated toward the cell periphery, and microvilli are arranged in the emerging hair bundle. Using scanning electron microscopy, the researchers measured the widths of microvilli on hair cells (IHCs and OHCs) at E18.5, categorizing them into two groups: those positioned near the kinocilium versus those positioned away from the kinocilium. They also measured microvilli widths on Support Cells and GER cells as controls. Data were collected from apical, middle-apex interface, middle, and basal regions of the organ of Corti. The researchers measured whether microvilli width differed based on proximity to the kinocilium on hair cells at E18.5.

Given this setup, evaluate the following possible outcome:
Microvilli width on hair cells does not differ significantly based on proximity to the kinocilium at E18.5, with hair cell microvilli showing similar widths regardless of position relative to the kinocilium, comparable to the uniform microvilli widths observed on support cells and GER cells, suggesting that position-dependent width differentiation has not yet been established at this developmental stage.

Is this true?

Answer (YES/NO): NO